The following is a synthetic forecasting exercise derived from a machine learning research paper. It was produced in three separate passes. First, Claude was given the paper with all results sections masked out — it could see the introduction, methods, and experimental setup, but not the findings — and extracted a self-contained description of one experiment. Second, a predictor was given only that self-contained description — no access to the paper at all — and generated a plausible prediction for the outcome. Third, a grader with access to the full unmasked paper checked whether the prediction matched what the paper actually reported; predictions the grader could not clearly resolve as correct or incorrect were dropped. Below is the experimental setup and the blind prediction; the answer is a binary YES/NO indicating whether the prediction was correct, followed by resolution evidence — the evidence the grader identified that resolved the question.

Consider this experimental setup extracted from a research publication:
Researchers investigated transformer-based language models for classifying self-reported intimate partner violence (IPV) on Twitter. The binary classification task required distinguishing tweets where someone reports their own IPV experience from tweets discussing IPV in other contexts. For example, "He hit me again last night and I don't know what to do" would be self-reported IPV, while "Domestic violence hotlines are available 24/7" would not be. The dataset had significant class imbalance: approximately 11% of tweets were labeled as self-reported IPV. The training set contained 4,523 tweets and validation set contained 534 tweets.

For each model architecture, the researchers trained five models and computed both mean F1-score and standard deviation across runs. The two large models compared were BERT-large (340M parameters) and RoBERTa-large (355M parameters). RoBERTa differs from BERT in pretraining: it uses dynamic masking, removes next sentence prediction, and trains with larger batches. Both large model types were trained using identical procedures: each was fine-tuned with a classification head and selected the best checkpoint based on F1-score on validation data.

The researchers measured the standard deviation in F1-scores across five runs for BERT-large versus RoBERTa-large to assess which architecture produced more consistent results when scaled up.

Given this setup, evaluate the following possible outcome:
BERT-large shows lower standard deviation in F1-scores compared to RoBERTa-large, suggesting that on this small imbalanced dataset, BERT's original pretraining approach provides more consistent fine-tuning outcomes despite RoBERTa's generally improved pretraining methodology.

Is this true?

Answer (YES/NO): NO